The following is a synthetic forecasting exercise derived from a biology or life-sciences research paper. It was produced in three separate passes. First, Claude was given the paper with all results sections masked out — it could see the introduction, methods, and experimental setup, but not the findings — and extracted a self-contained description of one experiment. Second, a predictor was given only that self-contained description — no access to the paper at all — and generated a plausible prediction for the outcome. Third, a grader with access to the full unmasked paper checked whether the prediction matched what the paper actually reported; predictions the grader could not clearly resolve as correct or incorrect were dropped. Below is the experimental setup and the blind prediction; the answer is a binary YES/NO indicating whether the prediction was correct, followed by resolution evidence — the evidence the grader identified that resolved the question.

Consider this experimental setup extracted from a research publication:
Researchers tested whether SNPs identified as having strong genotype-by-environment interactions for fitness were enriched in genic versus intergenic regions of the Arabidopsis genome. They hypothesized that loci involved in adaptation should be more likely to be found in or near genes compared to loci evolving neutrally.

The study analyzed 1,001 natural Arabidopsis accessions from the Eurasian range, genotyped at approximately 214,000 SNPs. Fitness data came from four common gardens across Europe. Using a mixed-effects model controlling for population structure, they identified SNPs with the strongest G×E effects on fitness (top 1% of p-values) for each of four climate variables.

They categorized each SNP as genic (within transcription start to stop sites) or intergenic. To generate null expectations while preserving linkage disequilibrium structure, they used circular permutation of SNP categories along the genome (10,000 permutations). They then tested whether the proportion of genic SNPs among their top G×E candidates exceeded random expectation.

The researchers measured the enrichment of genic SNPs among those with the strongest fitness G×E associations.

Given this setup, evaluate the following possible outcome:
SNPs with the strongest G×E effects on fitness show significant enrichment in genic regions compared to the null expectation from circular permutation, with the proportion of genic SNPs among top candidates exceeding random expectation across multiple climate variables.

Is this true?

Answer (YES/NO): YES